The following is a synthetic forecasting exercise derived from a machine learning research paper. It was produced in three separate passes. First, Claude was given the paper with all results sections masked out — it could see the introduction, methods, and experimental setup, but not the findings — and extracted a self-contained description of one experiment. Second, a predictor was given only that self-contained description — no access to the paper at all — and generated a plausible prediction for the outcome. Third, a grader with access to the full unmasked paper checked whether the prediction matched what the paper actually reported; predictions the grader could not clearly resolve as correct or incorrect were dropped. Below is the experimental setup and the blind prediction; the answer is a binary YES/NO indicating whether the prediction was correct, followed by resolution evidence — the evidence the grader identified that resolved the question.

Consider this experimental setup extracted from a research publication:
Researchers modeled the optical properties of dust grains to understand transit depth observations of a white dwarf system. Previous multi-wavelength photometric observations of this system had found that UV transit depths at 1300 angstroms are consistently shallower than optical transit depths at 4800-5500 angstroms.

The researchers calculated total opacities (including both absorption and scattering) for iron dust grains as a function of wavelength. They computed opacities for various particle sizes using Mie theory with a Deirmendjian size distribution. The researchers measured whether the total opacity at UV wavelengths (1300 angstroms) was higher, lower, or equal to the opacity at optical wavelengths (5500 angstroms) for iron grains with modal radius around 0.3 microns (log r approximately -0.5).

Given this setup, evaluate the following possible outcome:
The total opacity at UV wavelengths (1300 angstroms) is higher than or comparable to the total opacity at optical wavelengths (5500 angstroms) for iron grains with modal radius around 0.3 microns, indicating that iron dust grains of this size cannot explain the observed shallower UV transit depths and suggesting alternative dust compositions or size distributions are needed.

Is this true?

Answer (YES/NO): NO